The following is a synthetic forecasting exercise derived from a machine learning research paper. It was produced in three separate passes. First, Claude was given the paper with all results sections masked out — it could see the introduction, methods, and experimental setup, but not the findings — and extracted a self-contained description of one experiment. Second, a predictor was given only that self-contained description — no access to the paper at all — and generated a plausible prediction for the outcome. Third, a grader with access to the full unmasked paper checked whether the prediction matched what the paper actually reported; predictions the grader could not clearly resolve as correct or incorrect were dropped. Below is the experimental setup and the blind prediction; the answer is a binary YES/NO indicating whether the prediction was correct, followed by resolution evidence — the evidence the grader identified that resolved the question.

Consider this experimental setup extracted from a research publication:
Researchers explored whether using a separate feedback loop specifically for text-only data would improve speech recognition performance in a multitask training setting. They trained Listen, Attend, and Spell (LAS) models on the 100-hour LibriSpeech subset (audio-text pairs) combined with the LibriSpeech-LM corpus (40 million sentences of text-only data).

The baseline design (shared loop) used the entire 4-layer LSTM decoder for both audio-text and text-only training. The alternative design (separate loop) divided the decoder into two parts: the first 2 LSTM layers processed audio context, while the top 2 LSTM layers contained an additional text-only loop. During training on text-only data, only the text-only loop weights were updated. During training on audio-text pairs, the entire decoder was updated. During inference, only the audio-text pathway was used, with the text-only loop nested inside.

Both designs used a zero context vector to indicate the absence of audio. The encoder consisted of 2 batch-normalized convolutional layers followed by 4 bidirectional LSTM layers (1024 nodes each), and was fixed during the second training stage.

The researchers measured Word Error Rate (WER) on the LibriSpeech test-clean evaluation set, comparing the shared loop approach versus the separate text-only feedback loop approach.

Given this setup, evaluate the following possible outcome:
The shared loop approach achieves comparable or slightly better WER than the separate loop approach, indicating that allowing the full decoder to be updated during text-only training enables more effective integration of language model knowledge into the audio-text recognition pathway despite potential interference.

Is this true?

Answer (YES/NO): NO